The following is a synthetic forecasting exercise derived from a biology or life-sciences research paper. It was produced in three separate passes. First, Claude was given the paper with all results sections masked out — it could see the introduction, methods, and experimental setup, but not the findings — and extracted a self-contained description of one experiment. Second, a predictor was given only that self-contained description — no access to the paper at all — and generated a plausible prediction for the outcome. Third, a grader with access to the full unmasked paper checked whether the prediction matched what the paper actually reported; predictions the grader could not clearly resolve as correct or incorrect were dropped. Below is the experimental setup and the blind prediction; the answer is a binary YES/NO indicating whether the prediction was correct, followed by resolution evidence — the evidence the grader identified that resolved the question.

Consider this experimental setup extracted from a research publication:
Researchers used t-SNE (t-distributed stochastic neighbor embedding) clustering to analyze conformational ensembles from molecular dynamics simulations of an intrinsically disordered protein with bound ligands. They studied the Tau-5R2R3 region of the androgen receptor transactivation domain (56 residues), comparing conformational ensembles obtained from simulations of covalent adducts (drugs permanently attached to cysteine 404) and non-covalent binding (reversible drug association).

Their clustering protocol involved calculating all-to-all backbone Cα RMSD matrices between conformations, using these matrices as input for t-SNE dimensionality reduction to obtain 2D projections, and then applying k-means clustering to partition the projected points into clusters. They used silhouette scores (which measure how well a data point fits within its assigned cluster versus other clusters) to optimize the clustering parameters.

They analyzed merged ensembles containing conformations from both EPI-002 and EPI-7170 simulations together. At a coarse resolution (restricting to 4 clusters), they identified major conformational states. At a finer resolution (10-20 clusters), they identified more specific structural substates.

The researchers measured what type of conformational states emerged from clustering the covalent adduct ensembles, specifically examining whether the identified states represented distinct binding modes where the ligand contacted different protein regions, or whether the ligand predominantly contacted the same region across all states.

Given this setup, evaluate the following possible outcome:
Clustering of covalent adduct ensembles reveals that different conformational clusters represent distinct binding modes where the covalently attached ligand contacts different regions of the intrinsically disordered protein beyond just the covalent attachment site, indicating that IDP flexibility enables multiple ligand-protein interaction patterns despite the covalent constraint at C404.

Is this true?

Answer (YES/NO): YES